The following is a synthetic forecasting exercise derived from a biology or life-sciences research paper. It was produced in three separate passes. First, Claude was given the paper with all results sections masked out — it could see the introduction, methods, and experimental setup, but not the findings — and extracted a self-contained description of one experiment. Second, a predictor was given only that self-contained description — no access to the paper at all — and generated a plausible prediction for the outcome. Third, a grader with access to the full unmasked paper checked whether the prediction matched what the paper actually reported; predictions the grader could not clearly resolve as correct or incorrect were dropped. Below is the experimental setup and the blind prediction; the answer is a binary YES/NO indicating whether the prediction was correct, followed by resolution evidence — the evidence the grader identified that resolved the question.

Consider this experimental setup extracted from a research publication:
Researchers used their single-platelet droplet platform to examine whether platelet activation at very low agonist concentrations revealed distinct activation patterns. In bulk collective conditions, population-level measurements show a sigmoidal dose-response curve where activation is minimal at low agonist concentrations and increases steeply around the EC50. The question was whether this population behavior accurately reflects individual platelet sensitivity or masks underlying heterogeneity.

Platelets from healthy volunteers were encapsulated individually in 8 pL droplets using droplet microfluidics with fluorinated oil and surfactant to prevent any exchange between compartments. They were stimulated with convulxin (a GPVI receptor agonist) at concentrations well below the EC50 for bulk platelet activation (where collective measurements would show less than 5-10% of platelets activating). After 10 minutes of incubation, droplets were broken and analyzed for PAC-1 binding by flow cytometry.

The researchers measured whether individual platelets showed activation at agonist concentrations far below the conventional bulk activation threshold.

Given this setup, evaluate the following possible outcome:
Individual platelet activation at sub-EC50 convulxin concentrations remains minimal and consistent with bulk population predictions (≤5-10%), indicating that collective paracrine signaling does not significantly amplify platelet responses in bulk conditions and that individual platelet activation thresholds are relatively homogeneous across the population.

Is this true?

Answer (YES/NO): NO